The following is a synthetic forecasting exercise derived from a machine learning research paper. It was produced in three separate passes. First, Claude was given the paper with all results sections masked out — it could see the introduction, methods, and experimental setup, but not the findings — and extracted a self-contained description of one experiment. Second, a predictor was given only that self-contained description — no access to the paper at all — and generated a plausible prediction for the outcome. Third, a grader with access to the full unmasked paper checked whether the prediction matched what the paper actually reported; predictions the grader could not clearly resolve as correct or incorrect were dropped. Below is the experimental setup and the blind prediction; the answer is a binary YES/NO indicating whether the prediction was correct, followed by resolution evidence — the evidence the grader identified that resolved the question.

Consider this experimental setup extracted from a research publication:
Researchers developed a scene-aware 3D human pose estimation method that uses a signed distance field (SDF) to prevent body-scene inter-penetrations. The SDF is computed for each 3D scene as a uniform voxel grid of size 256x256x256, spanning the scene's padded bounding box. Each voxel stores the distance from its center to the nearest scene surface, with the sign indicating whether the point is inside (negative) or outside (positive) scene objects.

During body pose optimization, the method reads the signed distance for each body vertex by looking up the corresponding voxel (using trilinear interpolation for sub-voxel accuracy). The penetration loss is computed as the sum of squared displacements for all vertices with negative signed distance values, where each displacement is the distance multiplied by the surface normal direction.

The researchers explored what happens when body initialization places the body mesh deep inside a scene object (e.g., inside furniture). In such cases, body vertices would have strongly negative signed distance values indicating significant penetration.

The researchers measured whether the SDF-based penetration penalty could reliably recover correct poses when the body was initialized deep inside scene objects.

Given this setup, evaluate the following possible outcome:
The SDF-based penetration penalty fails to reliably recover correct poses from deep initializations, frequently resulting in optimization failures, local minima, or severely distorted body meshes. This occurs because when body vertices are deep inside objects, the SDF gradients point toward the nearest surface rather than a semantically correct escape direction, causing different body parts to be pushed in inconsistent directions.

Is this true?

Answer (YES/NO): NO